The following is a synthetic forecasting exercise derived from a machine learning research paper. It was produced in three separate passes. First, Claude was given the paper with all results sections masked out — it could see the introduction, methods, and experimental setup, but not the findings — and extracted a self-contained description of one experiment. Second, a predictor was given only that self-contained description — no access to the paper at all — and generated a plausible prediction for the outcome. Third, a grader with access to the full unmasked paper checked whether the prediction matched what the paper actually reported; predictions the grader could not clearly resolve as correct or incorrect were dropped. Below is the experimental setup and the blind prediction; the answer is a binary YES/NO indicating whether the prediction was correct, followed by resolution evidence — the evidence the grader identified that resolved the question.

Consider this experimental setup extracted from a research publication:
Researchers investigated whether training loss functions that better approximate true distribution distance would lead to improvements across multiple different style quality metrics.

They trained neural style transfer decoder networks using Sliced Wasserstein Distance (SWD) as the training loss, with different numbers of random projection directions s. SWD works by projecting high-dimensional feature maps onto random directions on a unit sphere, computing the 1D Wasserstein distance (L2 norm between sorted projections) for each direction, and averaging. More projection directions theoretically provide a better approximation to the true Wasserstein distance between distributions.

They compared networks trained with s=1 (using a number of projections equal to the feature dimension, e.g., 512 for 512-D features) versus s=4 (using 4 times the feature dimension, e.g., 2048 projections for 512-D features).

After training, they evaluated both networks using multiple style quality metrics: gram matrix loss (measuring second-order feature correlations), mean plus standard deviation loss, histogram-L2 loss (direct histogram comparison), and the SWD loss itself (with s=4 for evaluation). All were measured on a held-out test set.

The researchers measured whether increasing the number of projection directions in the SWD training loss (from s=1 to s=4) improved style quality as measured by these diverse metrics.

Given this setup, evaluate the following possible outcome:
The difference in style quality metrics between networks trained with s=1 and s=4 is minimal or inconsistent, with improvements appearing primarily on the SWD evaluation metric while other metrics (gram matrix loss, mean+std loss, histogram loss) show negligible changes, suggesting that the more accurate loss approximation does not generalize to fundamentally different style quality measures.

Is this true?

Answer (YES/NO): NO